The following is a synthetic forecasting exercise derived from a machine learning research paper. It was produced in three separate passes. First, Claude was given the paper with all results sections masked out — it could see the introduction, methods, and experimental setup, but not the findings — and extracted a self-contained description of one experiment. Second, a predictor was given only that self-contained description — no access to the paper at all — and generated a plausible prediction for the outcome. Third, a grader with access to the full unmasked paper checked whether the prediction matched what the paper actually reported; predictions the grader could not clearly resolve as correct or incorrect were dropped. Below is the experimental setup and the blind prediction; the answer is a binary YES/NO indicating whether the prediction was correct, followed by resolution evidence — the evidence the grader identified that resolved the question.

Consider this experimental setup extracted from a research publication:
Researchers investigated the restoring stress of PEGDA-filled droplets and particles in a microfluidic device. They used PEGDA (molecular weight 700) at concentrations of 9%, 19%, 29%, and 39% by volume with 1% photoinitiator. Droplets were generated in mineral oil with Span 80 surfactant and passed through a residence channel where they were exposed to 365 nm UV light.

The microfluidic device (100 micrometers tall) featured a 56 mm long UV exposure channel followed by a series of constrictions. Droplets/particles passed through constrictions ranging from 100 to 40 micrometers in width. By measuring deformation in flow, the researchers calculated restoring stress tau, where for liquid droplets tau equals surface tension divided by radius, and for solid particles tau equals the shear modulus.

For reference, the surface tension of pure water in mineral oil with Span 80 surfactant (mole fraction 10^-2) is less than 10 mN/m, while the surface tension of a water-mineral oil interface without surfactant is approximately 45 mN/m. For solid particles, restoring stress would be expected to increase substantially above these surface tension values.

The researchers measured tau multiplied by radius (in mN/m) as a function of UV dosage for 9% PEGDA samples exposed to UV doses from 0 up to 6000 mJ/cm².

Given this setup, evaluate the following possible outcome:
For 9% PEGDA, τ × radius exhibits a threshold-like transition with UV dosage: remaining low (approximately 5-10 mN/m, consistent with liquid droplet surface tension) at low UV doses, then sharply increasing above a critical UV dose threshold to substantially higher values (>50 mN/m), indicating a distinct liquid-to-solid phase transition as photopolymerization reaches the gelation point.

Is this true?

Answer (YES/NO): NO